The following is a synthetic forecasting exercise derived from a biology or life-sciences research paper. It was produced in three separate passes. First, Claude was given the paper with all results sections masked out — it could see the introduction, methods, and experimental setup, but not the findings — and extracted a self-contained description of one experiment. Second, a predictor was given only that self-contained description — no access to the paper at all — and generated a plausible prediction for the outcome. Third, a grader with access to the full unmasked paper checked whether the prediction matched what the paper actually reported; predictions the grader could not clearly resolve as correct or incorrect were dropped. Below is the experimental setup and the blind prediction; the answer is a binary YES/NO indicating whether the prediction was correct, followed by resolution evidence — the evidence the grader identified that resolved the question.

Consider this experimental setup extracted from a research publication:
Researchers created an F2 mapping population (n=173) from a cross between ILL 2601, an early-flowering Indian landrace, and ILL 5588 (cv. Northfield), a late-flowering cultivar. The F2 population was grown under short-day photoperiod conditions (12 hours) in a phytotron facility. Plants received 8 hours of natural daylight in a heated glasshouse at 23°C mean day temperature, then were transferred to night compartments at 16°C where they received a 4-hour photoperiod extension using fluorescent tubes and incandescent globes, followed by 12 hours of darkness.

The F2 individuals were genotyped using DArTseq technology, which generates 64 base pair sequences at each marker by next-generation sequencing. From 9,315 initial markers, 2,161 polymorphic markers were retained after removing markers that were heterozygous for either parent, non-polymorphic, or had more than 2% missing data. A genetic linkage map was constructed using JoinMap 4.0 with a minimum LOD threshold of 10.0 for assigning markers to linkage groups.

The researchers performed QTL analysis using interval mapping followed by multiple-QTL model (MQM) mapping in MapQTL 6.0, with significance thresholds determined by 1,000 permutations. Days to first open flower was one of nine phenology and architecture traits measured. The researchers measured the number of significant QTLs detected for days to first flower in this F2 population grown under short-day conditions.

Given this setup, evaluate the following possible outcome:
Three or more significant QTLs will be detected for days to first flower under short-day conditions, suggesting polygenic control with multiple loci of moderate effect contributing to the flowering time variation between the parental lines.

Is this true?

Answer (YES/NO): NO